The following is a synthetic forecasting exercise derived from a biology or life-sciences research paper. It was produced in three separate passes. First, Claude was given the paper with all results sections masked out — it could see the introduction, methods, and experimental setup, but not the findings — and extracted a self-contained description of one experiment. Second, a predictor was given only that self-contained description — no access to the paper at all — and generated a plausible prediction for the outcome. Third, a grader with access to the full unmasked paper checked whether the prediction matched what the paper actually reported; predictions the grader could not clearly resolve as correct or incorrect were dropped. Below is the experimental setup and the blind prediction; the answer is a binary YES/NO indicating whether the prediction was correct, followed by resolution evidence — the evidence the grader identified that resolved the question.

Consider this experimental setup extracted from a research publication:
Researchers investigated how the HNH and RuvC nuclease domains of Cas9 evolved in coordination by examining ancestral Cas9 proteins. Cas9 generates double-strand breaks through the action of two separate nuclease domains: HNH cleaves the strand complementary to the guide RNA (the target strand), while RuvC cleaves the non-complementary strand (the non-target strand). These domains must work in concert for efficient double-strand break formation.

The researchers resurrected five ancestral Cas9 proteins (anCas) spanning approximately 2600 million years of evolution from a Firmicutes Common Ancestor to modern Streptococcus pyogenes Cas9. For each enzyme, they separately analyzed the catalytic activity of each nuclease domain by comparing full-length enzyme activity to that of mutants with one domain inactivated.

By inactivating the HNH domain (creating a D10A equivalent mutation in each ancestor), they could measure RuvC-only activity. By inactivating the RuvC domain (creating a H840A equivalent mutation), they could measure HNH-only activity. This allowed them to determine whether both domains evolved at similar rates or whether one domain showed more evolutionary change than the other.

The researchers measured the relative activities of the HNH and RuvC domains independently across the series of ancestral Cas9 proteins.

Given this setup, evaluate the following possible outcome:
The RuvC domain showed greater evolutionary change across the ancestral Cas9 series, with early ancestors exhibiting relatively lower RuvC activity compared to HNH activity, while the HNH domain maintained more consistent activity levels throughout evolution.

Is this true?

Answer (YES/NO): NO